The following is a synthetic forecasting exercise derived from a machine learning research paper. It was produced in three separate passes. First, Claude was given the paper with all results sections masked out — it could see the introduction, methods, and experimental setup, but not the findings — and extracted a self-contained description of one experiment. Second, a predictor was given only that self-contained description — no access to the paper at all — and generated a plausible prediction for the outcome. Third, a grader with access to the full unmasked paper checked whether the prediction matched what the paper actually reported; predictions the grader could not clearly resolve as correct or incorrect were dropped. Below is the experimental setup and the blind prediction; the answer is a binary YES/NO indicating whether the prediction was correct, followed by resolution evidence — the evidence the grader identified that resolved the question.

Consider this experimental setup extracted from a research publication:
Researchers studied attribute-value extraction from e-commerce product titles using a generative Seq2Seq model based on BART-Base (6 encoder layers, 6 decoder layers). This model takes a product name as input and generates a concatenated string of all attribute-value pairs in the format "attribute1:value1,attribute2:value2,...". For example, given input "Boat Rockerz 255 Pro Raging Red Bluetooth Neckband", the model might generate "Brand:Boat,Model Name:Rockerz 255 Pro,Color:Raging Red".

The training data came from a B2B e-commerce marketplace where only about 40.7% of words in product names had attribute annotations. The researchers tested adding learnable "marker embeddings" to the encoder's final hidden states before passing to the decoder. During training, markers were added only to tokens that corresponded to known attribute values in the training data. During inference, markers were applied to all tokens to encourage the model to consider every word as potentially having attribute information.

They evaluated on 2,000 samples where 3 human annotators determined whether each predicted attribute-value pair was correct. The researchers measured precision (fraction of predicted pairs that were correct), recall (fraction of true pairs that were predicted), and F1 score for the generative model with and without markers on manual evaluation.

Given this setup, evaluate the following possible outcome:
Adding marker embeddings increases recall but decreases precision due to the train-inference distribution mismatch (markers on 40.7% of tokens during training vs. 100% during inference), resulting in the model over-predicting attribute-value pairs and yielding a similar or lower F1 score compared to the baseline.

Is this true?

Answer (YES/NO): NO